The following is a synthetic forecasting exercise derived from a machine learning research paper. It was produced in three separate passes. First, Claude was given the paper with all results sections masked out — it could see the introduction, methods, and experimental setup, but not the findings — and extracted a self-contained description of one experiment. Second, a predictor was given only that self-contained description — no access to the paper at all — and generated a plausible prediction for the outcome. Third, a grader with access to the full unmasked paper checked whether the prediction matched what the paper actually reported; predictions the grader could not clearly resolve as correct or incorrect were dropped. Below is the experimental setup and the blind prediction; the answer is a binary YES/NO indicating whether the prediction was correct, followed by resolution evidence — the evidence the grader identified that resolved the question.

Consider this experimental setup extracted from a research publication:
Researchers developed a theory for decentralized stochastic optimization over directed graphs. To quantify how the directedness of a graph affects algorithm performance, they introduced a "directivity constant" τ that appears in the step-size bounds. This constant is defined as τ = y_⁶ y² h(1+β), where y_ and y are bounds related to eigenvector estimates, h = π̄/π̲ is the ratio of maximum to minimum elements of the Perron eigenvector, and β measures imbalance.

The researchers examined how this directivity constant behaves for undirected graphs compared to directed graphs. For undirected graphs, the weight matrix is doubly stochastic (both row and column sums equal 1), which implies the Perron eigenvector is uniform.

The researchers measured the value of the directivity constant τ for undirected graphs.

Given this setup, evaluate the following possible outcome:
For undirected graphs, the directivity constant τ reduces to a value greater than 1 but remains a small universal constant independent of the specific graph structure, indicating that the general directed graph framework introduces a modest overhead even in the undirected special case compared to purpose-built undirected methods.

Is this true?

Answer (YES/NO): NO